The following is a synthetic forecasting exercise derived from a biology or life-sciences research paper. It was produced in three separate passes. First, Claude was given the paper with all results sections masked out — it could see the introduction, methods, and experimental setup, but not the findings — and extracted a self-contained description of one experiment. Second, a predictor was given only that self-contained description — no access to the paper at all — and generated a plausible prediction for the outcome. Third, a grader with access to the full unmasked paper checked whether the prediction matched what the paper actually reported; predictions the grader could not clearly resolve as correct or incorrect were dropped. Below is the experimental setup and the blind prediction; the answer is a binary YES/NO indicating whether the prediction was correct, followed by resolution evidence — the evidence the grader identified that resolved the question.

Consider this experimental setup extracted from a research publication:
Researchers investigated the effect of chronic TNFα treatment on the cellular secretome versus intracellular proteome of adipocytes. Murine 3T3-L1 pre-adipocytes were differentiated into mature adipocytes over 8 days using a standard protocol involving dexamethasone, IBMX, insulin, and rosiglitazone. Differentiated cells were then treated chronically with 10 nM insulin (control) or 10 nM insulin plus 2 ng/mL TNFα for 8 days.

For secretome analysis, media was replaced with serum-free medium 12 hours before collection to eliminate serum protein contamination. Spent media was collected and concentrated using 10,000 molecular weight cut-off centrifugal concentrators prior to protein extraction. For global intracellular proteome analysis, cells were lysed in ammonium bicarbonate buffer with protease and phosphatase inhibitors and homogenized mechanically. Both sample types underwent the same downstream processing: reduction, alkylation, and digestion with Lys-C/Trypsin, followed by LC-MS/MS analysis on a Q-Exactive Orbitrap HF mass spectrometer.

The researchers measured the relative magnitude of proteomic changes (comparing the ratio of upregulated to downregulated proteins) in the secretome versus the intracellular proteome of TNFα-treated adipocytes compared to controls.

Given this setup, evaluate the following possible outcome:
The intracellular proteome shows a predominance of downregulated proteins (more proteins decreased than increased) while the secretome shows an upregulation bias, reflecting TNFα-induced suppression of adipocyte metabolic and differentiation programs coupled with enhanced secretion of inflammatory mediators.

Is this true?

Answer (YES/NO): NO